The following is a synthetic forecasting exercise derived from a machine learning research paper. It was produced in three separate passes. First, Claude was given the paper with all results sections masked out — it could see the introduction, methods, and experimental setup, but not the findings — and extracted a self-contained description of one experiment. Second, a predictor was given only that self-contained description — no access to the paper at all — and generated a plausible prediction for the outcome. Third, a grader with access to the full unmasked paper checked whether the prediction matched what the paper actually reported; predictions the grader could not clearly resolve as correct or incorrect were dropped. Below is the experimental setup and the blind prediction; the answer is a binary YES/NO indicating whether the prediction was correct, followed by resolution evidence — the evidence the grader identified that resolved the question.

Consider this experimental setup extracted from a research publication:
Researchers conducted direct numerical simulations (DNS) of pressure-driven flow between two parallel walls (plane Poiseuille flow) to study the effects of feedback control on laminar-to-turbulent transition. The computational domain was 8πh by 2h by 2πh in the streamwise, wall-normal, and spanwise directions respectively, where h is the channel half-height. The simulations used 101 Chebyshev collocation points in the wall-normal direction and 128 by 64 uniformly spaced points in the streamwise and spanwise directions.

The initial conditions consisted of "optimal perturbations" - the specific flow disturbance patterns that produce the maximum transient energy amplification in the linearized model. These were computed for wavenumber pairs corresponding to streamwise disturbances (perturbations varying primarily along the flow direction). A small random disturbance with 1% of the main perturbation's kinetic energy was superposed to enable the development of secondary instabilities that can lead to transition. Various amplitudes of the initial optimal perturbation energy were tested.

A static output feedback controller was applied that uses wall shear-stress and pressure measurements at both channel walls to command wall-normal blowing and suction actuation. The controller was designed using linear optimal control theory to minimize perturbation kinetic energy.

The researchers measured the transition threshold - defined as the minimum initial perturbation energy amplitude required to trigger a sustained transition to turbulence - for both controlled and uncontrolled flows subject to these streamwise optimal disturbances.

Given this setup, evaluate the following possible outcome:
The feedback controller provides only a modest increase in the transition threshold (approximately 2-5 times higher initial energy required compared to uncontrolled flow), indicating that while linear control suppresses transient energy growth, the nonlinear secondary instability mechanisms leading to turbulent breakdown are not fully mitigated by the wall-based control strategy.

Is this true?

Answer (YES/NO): NO